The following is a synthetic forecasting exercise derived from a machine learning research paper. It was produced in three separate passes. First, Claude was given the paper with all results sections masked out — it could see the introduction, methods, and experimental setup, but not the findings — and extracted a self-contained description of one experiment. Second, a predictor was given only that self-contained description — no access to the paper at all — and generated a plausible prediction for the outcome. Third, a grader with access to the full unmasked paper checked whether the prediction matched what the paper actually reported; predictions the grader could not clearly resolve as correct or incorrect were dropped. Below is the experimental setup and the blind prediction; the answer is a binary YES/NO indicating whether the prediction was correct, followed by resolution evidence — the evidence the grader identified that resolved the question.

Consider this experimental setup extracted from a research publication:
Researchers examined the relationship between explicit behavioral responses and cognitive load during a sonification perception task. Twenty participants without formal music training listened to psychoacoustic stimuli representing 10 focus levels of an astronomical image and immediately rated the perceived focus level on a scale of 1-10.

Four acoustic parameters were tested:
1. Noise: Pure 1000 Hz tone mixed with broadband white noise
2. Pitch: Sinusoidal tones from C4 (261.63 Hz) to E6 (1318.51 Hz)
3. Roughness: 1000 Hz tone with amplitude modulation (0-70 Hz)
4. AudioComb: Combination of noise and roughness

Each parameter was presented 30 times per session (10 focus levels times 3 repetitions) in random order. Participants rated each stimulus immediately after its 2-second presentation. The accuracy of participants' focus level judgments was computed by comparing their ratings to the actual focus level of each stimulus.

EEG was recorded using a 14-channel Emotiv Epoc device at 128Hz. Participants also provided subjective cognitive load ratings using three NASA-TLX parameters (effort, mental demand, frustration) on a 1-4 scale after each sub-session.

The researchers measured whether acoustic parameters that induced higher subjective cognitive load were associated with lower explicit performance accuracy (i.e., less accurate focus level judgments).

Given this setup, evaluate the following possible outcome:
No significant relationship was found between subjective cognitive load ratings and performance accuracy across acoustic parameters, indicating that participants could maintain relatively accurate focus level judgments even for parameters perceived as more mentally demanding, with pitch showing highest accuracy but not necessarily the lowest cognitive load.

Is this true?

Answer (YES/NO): NO